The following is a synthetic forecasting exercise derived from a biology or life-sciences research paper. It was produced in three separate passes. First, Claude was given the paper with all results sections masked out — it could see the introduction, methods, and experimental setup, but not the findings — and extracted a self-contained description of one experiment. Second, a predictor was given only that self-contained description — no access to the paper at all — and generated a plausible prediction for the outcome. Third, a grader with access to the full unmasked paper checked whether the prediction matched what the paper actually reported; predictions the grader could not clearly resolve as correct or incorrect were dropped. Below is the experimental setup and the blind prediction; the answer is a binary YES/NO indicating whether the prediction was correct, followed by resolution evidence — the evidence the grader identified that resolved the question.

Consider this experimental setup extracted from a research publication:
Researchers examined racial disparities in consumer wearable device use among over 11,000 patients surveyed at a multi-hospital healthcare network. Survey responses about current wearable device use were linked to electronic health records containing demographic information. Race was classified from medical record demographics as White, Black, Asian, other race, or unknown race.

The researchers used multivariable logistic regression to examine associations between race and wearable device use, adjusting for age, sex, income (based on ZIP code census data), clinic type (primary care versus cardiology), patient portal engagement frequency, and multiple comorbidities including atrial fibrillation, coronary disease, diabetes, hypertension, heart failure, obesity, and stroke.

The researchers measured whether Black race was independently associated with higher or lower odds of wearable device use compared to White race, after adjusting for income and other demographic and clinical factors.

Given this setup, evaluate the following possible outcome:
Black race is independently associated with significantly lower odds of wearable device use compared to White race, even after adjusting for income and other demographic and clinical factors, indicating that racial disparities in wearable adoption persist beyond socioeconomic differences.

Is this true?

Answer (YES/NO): NO